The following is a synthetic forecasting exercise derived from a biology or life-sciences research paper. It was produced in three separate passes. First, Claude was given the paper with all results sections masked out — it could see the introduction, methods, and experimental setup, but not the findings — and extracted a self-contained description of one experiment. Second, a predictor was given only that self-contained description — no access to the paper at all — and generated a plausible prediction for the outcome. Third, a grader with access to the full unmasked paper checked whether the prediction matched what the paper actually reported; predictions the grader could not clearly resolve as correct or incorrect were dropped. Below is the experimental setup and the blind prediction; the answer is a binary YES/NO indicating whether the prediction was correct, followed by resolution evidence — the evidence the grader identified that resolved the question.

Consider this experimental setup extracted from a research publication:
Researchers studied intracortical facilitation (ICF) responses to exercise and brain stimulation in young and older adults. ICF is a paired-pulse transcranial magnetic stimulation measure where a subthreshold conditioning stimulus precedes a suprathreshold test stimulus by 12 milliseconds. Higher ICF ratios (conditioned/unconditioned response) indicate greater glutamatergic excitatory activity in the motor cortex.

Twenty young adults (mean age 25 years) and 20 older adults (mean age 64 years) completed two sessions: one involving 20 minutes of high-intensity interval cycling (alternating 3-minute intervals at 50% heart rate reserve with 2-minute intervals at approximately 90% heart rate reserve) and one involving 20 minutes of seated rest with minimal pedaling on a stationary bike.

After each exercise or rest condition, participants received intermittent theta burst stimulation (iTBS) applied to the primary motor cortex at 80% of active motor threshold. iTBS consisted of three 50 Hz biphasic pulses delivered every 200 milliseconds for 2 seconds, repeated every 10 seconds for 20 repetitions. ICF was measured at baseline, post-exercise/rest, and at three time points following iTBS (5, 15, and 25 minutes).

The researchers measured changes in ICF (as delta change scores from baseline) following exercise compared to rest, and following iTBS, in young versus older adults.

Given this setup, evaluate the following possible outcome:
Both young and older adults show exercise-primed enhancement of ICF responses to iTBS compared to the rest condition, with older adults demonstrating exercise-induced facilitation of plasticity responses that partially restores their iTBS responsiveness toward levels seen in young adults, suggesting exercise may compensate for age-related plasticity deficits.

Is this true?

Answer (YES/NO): NO